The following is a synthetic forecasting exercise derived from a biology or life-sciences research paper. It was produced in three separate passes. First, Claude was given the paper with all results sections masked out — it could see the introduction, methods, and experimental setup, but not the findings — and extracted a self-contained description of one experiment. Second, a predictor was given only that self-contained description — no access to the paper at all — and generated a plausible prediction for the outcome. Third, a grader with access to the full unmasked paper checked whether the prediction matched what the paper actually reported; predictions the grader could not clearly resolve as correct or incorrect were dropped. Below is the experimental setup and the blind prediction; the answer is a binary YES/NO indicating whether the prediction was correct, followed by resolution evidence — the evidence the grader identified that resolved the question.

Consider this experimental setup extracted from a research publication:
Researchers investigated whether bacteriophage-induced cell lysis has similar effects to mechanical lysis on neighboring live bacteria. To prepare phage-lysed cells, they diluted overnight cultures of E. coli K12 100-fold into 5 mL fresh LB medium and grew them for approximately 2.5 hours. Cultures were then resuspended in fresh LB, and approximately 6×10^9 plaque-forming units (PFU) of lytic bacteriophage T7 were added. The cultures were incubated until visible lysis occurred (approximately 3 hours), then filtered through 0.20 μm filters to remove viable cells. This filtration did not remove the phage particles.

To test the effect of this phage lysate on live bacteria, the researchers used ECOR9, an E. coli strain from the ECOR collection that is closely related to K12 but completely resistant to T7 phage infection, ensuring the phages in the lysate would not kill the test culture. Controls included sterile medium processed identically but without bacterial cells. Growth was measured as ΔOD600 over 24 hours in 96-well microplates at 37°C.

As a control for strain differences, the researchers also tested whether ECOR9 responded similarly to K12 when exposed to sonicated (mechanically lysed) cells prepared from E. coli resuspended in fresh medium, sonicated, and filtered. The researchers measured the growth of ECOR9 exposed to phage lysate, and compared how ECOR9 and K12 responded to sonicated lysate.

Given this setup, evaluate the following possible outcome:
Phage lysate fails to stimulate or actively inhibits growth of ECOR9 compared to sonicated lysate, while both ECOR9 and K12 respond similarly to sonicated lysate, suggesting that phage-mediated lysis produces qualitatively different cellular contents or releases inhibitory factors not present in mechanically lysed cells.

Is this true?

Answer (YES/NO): NO